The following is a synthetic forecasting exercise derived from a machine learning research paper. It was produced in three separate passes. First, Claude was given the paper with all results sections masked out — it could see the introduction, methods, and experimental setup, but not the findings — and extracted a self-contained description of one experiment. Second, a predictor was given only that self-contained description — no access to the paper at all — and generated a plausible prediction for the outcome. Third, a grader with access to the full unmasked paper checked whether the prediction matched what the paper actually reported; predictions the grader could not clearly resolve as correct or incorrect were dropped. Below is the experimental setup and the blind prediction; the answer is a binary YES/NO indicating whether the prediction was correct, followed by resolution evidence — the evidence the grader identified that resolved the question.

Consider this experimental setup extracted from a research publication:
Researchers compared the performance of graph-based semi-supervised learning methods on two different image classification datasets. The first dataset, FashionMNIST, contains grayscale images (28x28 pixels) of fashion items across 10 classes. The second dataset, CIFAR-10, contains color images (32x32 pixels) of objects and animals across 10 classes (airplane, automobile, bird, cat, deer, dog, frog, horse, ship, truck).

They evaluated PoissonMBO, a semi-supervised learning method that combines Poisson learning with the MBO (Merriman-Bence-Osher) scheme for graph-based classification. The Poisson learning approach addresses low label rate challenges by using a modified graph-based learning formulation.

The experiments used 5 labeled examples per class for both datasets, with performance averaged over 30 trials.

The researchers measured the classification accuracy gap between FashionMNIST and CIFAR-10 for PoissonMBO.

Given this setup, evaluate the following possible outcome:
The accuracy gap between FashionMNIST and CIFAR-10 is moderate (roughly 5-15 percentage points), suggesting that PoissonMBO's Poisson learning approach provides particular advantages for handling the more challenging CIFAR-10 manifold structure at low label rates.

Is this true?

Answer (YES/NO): NO